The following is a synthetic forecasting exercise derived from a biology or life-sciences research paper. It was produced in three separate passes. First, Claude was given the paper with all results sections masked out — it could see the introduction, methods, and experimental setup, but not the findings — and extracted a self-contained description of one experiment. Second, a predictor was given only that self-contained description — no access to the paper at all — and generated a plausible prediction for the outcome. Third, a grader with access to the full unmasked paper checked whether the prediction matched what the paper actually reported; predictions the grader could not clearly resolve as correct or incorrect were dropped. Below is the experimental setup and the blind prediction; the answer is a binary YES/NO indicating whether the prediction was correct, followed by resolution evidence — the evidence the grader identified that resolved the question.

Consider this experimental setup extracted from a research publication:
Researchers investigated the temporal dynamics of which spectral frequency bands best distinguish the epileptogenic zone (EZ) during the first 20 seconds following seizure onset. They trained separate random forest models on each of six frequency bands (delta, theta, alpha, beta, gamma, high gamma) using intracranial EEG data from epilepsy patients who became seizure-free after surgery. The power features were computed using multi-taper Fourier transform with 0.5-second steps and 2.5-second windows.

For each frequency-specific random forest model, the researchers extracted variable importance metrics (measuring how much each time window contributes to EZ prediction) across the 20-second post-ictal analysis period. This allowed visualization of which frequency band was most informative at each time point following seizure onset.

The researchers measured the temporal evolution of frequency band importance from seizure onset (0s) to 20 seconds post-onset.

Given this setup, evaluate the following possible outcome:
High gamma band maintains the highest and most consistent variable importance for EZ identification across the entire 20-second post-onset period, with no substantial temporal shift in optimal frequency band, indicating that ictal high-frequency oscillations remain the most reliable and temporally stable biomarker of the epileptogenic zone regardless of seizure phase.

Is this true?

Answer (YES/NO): NO